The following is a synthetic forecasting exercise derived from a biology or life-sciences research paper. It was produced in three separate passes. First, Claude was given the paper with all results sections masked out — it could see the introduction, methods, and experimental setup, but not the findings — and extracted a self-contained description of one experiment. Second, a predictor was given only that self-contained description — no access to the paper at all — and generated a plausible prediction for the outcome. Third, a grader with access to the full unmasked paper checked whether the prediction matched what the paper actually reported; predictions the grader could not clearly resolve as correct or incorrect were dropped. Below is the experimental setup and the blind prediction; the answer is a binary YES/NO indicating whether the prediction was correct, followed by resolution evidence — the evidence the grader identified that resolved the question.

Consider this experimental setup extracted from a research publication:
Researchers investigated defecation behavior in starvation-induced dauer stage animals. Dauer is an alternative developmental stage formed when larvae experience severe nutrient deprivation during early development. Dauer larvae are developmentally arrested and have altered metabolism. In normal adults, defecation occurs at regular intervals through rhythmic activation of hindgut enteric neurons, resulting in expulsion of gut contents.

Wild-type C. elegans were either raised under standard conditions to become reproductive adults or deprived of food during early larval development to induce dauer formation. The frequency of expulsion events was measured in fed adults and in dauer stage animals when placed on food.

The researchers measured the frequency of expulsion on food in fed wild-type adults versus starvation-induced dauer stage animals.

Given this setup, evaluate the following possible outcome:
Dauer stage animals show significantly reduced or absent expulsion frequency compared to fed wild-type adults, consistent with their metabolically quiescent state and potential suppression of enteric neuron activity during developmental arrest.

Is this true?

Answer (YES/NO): YES